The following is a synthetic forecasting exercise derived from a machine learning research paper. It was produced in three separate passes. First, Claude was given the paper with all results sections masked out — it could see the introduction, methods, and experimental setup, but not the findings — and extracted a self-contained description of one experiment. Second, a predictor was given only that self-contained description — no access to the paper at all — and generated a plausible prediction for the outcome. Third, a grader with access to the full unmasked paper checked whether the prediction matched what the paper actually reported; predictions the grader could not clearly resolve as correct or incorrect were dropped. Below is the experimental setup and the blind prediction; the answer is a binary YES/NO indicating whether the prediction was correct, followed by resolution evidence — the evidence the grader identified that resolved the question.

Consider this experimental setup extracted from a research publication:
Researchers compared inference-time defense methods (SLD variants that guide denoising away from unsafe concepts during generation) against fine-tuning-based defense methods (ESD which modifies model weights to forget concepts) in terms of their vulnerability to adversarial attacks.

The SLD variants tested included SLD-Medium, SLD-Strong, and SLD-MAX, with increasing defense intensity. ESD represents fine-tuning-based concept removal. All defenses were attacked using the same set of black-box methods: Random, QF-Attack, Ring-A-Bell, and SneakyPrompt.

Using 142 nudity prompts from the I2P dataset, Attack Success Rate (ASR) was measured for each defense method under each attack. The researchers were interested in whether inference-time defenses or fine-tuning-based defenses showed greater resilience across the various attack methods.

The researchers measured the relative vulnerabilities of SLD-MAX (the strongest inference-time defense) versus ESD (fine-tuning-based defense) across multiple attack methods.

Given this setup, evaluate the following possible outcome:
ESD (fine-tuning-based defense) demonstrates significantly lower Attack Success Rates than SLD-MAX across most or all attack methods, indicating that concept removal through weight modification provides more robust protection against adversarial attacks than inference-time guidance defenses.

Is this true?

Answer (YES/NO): NO